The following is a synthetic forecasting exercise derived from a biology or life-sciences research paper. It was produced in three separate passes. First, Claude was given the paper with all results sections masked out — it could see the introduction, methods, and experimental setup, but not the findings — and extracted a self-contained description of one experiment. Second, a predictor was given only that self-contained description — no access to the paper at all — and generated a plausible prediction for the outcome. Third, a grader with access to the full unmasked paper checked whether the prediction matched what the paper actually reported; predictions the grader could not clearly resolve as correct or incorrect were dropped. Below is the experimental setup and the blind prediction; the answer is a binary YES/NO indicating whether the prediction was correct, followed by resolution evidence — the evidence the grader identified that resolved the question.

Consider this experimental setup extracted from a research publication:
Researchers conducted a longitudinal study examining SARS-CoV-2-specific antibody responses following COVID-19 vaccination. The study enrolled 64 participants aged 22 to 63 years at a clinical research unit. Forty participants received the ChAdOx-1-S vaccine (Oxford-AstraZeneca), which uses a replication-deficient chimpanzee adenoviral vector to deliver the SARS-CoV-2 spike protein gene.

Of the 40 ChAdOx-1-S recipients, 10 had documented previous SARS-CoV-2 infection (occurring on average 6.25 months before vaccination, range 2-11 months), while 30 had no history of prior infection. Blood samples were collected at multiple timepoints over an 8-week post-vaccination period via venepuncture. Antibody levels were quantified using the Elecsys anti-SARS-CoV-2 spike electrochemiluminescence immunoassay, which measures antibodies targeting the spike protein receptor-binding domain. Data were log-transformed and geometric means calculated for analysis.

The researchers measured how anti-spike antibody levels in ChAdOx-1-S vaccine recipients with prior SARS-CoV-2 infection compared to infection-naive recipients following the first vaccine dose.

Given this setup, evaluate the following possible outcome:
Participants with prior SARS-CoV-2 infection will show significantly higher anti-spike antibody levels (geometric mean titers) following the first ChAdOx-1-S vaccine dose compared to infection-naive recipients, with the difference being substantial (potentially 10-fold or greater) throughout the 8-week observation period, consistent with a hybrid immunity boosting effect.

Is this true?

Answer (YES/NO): YES